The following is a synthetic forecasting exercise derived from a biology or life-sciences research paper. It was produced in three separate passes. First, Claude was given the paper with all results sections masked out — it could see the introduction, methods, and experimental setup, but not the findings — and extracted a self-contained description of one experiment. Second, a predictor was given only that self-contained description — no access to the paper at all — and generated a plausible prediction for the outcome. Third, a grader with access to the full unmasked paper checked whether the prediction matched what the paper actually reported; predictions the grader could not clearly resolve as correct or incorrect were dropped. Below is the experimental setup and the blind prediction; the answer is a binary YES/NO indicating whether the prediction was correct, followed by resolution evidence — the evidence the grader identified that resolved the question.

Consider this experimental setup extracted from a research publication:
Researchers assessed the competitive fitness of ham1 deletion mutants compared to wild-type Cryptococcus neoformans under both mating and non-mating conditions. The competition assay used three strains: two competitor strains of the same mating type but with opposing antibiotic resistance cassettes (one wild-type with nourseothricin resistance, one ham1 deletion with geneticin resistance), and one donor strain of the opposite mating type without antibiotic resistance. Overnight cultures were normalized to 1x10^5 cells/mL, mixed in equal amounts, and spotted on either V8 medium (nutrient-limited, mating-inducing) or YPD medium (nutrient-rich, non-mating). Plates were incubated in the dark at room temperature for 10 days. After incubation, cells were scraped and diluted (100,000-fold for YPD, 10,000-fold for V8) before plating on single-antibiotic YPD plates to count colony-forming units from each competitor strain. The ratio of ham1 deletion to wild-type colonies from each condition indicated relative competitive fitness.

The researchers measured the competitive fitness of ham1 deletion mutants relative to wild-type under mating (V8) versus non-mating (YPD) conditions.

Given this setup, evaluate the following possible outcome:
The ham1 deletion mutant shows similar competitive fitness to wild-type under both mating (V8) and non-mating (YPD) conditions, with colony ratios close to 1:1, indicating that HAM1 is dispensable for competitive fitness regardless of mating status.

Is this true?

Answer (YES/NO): NO